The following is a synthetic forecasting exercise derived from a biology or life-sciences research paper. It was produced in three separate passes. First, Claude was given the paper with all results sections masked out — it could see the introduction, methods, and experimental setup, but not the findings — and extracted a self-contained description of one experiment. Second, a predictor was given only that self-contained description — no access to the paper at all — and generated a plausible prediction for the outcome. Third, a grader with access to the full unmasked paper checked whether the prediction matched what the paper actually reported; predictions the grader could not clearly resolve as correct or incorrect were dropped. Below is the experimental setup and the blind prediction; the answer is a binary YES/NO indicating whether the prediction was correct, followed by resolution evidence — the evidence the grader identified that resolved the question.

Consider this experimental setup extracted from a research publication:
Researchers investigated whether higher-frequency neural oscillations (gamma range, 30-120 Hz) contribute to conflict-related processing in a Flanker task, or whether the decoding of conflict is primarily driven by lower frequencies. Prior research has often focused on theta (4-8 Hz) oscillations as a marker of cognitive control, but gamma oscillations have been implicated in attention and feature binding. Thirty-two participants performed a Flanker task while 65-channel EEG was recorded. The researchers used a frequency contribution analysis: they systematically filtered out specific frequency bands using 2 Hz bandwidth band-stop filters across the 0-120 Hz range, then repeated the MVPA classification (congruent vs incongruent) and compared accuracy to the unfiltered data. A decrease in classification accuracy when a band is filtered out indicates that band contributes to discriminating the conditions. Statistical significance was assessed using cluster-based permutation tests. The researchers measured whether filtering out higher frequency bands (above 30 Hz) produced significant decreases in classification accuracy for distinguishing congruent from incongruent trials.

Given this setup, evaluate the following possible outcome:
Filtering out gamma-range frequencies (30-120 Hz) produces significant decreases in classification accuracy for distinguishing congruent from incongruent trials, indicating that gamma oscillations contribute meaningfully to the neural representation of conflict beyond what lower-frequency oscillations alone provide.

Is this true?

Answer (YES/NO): NO